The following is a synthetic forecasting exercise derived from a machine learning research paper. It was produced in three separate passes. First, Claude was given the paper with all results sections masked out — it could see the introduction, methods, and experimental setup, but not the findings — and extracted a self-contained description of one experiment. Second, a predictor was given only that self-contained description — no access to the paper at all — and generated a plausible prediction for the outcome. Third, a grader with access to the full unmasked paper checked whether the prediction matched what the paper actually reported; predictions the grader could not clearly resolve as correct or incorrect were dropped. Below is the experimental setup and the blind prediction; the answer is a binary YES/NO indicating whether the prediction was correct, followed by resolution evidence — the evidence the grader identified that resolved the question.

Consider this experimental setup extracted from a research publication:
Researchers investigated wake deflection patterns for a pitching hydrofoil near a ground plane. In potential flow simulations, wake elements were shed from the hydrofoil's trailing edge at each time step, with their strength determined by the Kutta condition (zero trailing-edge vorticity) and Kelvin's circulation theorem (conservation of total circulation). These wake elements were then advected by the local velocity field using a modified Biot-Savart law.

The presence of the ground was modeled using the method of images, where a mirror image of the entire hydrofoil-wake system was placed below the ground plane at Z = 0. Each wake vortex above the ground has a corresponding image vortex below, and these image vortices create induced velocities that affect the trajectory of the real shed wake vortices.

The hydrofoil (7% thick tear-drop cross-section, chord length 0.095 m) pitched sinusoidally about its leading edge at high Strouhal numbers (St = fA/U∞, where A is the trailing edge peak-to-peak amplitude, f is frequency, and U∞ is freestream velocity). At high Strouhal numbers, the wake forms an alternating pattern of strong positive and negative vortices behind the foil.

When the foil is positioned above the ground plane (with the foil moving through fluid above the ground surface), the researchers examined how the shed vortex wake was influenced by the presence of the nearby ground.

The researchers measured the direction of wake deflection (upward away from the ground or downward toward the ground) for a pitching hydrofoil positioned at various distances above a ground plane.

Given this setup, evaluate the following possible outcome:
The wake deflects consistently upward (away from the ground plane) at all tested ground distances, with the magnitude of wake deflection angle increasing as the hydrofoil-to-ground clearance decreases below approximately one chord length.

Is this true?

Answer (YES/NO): NO